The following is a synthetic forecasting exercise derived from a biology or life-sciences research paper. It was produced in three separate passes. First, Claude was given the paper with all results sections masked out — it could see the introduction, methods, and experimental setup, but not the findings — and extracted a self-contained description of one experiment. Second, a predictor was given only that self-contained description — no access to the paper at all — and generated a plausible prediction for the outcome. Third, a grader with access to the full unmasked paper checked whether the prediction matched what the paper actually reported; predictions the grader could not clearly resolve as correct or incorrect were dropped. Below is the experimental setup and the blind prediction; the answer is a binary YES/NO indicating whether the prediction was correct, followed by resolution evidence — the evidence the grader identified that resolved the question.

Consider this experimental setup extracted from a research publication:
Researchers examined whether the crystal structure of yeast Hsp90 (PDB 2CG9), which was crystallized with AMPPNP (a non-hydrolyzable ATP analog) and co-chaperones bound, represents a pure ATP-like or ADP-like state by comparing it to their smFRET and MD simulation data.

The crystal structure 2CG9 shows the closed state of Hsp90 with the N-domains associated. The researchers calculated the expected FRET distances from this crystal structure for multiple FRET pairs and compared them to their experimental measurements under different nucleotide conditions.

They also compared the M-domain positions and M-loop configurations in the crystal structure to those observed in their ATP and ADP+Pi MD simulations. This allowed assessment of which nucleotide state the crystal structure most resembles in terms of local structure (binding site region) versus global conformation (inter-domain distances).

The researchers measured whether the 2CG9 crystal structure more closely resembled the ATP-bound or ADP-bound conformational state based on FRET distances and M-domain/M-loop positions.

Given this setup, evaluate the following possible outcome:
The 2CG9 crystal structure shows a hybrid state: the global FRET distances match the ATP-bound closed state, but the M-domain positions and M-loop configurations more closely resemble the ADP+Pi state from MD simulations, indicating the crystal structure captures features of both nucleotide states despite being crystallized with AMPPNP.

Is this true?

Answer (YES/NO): YES